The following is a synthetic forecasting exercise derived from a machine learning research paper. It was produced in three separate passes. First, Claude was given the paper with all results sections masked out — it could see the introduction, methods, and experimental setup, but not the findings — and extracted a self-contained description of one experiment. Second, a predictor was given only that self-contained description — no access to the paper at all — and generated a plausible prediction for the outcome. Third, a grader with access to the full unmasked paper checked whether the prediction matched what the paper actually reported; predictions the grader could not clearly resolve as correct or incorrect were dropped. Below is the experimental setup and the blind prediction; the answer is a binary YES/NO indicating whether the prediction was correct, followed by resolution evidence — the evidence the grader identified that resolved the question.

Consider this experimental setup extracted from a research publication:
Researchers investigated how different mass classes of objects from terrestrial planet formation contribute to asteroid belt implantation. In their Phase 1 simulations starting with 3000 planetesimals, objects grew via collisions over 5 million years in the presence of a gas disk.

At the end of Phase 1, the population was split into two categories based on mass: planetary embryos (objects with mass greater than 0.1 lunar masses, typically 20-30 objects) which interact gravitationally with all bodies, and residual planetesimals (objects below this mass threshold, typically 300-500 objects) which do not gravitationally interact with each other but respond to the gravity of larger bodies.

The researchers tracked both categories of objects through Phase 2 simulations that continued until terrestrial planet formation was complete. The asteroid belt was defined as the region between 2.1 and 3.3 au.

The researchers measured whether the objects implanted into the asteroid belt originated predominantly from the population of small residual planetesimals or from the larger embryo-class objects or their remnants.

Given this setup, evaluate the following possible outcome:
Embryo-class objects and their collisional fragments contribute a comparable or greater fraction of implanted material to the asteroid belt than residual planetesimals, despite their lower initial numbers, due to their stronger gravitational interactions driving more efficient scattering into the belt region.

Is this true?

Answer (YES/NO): NO